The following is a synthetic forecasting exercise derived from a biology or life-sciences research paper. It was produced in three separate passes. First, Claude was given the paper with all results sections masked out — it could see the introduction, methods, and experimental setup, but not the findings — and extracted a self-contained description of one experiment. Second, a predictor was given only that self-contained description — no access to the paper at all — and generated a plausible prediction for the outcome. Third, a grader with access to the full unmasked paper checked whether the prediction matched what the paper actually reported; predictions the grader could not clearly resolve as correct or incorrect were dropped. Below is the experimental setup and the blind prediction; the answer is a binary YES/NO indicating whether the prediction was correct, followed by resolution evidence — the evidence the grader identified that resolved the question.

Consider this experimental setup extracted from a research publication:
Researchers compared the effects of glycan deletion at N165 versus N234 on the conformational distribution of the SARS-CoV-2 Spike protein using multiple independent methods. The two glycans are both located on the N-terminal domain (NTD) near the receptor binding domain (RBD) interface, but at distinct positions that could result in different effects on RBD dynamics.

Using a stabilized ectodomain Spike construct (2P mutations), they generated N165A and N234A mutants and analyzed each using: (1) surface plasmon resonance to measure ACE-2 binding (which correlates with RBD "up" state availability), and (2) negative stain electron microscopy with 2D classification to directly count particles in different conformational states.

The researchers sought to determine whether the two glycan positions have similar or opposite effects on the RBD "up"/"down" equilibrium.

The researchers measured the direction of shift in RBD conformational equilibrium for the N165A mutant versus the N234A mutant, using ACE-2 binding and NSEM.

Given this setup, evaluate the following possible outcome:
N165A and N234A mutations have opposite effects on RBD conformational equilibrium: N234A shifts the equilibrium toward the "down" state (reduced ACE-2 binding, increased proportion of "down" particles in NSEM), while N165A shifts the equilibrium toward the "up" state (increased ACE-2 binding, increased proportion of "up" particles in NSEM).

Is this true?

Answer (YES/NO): YES